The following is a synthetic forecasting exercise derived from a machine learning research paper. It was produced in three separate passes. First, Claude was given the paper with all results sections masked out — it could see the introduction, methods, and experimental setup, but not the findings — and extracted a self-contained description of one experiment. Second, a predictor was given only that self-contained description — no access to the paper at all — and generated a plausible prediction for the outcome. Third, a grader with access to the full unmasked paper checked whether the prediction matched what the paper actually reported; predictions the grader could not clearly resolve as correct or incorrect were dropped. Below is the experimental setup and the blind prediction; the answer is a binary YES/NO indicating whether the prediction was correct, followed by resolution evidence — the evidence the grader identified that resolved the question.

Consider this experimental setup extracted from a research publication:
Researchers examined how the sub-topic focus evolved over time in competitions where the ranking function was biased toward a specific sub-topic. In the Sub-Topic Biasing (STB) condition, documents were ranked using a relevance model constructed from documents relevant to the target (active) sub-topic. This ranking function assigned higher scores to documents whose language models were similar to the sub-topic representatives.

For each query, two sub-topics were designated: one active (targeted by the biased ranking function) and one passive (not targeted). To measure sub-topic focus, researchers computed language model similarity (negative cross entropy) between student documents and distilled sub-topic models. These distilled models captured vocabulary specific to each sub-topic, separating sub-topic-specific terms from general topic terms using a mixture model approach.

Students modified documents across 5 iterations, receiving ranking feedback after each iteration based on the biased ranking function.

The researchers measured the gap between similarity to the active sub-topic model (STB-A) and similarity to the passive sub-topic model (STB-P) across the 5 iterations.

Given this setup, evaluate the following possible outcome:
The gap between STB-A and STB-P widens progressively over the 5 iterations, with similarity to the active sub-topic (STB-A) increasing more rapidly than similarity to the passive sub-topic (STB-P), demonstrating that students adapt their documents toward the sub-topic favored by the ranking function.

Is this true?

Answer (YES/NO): YES